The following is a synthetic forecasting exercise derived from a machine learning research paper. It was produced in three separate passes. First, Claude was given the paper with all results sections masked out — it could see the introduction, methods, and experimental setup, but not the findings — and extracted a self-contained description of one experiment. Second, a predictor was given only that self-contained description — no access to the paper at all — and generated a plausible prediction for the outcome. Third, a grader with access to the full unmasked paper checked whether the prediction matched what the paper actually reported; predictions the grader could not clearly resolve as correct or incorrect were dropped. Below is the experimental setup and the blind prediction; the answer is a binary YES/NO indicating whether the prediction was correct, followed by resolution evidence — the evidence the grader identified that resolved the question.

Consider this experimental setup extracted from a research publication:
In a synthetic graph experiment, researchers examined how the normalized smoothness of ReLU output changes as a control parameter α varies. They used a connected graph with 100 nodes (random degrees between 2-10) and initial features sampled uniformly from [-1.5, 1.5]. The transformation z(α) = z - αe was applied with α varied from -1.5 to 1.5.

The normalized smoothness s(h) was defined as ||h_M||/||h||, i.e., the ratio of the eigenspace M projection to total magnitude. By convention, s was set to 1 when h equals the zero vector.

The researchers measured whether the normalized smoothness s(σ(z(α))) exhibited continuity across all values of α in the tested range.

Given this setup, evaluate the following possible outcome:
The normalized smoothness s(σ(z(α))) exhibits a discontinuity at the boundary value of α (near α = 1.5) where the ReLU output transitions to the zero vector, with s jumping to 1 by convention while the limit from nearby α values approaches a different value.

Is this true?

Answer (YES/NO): YES